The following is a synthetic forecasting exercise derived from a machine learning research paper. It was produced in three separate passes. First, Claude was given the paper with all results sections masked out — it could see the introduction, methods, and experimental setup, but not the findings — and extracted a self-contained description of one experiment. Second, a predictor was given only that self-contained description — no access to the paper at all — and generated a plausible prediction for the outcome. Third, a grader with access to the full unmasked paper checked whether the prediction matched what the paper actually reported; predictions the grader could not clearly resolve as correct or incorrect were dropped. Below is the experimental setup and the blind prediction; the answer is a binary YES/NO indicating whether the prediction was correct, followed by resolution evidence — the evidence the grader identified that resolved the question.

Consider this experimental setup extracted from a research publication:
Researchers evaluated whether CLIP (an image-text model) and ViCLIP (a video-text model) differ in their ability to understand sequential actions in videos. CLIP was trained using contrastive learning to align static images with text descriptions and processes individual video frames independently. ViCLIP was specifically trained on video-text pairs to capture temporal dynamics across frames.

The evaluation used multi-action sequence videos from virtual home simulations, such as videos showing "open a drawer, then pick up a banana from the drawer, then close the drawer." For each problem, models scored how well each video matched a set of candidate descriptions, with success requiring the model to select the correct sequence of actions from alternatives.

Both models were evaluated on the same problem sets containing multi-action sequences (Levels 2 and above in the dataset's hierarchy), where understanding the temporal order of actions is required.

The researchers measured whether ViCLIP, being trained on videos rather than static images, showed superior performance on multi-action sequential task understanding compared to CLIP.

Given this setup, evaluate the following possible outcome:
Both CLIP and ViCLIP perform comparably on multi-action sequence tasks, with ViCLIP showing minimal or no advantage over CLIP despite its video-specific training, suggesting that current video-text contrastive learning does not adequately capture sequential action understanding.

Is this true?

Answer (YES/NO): NO